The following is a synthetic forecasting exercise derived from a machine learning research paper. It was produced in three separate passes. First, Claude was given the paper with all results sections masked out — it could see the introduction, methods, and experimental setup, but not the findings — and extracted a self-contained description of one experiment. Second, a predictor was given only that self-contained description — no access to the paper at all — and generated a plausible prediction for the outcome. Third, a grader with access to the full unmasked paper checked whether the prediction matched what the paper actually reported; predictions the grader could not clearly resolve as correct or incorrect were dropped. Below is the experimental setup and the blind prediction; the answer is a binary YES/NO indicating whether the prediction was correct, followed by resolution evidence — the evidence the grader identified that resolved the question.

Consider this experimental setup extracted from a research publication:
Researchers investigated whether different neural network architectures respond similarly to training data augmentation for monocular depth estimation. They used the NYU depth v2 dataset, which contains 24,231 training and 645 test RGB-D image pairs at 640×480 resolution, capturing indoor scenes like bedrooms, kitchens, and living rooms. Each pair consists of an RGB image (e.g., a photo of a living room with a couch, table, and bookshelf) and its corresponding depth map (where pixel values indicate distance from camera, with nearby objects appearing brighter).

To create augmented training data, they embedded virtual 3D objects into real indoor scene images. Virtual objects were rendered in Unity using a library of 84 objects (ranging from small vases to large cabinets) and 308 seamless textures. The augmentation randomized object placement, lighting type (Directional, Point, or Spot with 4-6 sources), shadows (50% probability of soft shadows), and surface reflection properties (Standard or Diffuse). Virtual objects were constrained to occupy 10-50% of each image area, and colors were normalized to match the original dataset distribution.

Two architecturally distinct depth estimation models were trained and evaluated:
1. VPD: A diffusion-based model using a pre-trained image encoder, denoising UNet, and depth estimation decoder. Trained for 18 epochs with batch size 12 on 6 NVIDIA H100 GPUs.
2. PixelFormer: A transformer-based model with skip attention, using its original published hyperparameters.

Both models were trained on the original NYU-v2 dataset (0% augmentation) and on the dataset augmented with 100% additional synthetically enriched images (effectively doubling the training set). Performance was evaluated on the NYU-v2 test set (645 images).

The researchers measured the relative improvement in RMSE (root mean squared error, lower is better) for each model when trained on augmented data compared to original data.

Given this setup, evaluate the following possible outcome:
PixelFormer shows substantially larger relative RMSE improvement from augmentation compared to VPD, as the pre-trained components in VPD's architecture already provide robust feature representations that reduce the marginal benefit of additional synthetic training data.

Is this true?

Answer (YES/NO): NO